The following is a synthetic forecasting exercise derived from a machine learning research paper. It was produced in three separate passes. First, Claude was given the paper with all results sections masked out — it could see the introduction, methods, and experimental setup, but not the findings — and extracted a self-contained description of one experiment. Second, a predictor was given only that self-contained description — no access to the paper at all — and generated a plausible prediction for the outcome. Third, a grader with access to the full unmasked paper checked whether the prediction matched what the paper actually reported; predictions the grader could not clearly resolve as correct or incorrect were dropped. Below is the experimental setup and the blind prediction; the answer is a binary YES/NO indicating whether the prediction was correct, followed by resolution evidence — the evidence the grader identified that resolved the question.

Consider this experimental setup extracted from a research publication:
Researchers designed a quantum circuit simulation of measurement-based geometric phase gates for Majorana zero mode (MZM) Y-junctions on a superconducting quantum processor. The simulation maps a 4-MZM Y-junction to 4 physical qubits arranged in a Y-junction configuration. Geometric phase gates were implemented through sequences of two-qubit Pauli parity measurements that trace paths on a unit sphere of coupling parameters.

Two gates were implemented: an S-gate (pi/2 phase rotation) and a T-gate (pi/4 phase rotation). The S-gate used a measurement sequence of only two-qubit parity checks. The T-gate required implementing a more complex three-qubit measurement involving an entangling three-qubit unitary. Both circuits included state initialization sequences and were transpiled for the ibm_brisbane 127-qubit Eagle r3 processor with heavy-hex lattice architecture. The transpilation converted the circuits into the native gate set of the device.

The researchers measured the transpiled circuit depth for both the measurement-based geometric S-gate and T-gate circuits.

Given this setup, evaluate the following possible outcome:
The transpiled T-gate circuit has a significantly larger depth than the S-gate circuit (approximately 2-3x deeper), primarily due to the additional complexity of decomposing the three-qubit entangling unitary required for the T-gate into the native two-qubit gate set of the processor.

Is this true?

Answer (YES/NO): NO